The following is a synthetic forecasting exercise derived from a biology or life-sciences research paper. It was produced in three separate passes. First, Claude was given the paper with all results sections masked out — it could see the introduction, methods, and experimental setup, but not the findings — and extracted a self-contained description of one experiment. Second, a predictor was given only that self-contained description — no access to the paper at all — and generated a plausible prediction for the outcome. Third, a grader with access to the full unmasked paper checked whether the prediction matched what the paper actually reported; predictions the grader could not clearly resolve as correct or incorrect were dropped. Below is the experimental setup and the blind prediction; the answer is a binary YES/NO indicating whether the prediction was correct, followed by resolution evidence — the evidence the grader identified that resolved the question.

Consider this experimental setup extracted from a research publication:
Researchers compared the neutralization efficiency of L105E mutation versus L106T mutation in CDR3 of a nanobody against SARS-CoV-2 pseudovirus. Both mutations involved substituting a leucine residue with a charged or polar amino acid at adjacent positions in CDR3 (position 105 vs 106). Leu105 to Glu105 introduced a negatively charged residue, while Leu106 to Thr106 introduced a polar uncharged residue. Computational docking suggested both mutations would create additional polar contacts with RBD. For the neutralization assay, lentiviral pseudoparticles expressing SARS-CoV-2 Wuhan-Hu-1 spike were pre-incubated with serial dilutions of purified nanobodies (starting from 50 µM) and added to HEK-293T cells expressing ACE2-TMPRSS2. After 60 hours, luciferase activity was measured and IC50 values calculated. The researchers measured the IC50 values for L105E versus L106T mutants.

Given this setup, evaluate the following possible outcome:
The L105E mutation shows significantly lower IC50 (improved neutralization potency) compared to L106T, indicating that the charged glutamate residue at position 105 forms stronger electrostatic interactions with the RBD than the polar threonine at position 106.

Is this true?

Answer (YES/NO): NO